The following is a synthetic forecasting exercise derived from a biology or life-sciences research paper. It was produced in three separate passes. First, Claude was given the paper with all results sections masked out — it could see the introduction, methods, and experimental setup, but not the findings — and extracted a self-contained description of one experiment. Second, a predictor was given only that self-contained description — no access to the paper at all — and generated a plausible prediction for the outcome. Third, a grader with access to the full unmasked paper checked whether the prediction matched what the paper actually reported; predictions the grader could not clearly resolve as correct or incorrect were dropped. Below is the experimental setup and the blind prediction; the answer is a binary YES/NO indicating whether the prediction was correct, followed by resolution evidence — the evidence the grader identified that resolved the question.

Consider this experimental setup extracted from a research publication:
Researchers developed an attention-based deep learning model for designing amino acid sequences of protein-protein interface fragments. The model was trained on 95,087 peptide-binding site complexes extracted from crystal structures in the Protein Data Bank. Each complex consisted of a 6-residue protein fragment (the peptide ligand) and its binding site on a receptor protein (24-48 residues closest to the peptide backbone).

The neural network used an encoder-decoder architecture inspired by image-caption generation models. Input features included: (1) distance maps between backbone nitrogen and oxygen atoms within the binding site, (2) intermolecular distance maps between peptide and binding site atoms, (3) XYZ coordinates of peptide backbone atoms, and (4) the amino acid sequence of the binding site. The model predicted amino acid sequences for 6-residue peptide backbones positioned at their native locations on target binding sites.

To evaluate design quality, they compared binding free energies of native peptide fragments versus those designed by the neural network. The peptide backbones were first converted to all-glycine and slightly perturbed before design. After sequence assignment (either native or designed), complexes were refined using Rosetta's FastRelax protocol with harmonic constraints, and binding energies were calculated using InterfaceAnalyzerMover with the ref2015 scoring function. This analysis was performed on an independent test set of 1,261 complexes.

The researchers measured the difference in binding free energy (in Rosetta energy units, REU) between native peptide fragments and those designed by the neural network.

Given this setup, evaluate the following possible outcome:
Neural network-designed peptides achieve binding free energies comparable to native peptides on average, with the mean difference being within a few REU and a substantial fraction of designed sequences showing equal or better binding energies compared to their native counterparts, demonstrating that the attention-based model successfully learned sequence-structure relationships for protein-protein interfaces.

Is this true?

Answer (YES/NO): NO